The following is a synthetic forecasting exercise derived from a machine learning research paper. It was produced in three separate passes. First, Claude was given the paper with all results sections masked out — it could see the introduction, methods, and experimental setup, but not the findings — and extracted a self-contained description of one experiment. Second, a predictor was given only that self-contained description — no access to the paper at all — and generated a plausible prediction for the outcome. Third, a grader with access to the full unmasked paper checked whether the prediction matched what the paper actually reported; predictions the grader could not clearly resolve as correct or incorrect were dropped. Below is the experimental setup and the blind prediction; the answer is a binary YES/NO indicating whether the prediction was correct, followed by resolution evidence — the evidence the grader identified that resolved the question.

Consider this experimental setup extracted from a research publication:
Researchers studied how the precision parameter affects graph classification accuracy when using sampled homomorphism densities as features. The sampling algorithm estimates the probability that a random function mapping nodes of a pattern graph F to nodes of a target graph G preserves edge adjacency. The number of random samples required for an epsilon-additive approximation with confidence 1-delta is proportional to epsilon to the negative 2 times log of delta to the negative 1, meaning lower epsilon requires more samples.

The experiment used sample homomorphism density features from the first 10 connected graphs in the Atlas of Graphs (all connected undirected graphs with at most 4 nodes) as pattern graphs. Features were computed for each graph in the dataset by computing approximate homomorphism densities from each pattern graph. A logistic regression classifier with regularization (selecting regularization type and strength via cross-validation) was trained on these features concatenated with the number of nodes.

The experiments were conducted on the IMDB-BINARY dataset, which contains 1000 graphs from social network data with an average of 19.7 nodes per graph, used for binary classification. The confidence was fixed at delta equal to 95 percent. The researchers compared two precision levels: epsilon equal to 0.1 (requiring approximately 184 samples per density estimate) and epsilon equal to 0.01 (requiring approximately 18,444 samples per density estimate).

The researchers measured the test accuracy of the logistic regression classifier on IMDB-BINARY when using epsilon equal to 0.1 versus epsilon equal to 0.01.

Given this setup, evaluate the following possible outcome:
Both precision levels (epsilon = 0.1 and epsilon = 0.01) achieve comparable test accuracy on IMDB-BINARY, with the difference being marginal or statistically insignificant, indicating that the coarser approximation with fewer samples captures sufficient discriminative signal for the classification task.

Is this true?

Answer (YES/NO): NO